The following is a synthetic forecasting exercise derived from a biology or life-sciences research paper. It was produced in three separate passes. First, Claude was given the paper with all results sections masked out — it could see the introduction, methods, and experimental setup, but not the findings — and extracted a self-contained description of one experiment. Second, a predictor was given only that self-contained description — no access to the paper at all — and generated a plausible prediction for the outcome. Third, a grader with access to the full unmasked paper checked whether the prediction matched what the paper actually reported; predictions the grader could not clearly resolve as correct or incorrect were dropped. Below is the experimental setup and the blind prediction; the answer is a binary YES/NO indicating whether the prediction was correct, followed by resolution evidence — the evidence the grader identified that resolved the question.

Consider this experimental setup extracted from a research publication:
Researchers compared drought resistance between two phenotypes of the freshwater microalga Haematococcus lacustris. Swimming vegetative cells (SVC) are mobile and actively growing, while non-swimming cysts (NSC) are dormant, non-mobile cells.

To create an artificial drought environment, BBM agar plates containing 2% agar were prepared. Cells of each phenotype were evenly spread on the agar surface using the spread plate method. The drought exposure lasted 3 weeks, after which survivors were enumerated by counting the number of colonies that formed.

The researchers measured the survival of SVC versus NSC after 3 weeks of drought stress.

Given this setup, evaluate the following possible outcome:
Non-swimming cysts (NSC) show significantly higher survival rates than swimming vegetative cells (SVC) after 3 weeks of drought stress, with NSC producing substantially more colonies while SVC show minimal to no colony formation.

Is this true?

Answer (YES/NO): YES